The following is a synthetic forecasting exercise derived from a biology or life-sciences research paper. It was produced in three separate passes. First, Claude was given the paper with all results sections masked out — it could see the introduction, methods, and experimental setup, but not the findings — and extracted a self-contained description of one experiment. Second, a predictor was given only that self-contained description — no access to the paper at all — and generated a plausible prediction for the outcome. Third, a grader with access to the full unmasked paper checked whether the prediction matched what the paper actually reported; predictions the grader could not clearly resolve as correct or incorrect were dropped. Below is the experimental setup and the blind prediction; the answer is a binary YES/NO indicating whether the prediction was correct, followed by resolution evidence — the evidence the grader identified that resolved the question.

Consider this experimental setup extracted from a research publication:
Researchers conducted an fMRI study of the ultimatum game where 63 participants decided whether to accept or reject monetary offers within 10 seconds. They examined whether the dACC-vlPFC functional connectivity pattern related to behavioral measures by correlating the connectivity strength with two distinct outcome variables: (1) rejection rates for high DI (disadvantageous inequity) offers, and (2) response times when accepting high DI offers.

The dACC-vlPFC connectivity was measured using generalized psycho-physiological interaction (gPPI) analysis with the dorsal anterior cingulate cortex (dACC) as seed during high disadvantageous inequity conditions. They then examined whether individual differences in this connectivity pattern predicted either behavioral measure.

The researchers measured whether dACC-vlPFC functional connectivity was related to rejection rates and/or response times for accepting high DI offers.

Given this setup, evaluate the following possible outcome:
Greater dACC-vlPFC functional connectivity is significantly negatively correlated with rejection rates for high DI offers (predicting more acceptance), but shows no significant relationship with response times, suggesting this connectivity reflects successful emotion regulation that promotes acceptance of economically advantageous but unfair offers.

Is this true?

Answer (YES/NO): NO